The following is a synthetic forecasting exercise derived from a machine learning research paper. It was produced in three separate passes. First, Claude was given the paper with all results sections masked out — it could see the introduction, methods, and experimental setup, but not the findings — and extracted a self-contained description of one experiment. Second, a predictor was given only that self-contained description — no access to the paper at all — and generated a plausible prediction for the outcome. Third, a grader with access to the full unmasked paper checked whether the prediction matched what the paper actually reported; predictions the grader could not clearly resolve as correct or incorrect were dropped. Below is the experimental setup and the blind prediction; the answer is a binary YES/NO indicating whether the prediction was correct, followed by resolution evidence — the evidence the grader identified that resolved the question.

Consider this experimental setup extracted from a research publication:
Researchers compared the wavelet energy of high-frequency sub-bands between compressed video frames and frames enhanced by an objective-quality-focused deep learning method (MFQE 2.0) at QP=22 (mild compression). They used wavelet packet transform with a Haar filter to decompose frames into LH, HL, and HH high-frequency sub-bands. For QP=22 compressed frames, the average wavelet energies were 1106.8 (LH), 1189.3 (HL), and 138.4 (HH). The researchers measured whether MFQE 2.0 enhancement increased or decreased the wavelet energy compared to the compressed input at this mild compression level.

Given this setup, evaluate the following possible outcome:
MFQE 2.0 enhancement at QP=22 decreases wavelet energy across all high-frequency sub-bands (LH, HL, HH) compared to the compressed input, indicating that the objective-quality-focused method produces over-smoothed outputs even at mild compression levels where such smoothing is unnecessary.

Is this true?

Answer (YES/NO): YES